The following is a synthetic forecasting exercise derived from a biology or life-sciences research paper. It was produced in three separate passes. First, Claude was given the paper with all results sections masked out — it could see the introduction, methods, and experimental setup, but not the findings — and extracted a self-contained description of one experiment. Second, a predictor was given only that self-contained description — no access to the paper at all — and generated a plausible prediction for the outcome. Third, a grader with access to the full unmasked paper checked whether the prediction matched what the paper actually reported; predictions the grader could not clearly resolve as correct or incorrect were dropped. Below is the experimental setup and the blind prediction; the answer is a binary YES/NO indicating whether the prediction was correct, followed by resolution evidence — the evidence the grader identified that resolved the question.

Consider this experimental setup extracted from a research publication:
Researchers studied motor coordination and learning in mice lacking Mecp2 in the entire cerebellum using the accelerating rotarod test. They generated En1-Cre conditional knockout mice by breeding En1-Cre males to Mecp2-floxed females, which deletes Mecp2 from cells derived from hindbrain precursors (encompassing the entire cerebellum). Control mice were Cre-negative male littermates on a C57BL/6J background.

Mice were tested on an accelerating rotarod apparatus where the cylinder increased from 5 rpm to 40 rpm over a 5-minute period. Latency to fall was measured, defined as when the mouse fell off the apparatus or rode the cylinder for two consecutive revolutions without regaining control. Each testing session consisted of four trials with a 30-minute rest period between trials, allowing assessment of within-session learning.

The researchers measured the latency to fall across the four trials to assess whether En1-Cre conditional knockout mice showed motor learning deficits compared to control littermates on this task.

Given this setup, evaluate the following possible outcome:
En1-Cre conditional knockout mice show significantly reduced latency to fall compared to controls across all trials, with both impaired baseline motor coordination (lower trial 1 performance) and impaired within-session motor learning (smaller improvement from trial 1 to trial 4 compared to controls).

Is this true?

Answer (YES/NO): NO